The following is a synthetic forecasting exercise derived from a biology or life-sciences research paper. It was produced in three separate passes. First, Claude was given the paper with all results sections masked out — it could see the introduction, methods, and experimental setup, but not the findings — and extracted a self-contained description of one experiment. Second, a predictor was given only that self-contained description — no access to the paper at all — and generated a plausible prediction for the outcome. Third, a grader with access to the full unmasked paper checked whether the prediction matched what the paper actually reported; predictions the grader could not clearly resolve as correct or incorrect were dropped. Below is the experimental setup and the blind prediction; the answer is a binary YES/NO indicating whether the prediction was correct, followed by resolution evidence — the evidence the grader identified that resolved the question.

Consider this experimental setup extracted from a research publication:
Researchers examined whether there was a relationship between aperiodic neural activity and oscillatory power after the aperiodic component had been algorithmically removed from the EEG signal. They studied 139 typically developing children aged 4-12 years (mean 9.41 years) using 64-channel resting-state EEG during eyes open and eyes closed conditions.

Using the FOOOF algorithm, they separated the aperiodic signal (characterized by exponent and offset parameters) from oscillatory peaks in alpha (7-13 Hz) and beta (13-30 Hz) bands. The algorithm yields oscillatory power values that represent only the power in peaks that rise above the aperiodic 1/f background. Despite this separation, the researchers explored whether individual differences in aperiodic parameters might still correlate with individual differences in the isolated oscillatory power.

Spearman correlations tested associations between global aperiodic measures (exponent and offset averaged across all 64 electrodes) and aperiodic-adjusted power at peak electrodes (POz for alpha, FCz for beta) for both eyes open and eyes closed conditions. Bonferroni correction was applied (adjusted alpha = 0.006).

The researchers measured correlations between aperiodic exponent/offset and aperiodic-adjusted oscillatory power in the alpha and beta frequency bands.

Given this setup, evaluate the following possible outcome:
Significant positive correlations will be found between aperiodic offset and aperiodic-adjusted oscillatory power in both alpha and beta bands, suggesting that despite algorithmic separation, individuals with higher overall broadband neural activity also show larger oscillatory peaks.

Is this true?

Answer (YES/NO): YES